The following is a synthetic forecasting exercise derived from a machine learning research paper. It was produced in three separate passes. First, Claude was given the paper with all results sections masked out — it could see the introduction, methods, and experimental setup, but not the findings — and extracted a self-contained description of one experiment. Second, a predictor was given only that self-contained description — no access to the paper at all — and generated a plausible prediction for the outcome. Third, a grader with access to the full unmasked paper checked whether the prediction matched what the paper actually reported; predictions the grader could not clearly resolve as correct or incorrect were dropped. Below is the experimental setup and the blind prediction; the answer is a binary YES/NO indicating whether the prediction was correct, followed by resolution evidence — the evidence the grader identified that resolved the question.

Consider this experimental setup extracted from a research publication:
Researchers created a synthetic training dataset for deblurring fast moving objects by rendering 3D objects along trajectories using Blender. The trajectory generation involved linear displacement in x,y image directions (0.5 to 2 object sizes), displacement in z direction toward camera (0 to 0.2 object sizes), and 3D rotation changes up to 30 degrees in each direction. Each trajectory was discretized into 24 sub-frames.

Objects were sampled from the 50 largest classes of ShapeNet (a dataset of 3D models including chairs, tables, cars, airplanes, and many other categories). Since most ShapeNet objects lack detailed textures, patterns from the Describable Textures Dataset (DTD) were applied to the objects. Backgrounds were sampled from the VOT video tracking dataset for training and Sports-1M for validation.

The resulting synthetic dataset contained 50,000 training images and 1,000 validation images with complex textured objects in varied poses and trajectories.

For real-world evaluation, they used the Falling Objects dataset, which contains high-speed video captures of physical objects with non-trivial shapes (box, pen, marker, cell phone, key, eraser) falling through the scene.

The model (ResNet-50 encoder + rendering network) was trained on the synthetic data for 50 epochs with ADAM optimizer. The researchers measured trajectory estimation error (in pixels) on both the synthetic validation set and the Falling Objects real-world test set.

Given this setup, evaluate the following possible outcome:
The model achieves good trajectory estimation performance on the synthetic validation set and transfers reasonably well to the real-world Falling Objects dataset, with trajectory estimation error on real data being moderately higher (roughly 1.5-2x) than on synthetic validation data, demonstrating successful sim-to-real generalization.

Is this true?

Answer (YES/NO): NO